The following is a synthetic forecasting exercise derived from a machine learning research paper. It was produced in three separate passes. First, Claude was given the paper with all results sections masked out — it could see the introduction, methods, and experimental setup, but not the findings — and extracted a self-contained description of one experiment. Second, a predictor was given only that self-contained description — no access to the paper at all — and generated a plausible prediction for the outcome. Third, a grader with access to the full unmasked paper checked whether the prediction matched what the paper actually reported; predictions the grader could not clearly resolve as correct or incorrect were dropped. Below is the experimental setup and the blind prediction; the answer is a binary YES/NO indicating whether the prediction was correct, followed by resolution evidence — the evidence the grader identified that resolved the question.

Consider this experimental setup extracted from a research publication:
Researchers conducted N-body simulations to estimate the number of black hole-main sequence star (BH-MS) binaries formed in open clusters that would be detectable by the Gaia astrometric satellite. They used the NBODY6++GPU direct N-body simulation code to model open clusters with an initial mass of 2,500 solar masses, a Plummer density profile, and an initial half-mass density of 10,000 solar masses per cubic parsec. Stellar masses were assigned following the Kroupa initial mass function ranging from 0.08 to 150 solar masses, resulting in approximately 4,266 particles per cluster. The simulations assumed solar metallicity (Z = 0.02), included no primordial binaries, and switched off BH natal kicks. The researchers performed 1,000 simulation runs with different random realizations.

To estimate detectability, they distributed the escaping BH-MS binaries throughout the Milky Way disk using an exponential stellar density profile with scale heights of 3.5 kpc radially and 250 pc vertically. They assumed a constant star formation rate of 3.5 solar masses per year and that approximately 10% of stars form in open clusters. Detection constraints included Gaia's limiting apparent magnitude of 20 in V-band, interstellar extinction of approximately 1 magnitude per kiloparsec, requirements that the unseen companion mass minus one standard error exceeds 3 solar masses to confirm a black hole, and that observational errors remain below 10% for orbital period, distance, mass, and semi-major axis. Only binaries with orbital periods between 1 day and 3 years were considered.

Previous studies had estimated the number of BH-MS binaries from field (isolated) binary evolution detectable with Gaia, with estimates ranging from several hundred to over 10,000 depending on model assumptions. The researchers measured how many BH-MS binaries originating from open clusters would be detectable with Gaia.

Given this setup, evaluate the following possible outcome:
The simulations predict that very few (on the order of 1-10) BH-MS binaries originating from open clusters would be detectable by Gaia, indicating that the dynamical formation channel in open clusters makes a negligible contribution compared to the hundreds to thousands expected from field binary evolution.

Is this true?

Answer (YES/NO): YES